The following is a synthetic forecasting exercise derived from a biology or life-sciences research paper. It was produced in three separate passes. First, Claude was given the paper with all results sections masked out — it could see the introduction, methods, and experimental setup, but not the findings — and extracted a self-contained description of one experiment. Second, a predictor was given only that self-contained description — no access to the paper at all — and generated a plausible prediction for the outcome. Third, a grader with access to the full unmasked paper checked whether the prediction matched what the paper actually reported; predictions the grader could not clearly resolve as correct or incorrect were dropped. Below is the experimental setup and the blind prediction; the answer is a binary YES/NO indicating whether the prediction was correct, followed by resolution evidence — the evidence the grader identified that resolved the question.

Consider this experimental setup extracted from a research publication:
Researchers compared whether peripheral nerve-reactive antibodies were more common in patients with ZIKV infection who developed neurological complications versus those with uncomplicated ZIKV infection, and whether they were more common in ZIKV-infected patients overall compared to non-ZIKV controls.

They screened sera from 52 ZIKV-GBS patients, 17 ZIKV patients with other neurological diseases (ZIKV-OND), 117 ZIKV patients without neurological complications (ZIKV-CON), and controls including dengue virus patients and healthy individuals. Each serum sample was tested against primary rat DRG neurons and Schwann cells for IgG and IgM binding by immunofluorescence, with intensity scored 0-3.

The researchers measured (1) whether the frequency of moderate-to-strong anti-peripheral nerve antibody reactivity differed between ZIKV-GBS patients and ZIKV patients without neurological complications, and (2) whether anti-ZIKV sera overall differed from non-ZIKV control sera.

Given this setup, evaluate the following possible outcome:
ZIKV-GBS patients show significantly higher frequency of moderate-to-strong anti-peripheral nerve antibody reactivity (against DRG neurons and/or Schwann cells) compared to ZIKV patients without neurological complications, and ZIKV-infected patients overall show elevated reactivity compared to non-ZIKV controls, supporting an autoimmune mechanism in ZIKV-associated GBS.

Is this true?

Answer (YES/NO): NO